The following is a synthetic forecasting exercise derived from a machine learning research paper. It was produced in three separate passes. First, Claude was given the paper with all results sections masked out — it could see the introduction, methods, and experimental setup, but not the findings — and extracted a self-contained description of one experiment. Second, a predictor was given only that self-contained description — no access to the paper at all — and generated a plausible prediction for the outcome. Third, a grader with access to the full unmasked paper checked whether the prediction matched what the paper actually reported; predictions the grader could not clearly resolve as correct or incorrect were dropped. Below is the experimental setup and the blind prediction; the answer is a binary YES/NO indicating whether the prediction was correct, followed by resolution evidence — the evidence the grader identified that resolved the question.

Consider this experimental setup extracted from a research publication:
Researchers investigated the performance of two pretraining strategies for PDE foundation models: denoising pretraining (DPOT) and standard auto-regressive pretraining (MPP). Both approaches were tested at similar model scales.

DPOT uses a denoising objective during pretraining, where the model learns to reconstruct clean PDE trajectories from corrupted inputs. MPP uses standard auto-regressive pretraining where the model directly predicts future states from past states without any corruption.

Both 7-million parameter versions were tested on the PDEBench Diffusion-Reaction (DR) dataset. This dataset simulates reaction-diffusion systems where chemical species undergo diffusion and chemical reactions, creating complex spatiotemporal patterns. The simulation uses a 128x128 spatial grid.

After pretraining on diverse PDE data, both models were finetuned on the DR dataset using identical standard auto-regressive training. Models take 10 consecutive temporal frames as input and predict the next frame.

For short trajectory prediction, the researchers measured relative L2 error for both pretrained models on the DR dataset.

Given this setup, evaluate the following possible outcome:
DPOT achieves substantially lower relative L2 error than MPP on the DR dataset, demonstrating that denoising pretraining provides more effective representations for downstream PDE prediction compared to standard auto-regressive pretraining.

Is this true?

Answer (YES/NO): YES